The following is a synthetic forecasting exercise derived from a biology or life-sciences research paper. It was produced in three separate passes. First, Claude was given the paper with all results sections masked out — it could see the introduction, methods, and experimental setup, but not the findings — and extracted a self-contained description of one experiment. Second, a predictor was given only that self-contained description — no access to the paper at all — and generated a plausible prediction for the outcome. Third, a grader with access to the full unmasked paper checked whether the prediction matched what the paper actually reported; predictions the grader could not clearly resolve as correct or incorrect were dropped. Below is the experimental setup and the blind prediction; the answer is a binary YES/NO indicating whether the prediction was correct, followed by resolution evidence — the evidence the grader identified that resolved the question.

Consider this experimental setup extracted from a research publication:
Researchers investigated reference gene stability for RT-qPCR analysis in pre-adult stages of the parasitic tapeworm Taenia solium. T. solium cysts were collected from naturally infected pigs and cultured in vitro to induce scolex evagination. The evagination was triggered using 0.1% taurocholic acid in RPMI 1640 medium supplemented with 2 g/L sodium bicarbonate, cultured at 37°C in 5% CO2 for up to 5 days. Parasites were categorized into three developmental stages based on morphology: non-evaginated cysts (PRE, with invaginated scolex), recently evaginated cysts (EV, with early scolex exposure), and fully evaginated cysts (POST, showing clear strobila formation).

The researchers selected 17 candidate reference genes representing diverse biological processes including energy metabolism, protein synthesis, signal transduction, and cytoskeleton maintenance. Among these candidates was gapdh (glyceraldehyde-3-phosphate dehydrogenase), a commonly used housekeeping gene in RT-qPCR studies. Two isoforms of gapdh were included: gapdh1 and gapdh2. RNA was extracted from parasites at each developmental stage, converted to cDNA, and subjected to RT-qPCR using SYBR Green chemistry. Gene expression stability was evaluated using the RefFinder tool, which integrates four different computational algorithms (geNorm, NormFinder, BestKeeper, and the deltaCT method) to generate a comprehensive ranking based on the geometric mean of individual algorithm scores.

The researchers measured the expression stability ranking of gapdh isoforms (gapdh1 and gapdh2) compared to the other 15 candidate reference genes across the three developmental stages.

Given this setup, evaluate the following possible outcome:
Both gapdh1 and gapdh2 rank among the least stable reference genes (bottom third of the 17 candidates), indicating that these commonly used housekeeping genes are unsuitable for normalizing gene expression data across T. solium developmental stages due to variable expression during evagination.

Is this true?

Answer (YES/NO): NO